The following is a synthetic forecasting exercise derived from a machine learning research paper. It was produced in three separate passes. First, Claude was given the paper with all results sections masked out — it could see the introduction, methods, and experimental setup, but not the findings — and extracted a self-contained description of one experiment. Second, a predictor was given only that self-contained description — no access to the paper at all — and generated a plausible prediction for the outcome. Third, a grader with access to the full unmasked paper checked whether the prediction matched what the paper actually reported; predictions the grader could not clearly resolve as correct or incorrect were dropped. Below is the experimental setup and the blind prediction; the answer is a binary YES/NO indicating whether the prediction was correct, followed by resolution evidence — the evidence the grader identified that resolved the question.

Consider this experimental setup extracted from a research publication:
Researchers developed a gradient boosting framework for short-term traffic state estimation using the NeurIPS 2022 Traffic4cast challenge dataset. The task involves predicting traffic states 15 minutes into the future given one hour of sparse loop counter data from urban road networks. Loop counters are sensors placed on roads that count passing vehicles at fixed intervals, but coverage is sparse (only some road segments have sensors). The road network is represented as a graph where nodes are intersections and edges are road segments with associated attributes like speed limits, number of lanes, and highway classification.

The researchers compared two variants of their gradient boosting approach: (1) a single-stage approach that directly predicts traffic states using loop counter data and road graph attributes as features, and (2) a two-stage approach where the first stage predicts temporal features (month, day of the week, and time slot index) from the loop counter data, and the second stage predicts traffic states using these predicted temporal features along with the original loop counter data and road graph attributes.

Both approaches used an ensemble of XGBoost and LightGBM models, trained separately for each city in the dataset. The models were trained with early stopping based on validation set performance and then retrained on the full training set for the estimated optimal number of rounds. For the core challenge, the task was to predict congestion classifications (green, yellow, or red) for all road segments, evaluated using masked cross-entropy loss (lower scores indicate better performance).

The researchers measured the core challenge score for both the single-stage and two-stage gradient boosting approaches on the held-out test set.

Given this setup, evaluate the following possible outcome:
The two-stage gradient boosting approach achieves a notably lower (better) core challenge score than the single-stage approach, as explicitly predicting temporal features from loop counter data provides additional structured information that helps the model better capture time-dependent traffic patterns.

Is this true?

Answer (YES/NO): YES